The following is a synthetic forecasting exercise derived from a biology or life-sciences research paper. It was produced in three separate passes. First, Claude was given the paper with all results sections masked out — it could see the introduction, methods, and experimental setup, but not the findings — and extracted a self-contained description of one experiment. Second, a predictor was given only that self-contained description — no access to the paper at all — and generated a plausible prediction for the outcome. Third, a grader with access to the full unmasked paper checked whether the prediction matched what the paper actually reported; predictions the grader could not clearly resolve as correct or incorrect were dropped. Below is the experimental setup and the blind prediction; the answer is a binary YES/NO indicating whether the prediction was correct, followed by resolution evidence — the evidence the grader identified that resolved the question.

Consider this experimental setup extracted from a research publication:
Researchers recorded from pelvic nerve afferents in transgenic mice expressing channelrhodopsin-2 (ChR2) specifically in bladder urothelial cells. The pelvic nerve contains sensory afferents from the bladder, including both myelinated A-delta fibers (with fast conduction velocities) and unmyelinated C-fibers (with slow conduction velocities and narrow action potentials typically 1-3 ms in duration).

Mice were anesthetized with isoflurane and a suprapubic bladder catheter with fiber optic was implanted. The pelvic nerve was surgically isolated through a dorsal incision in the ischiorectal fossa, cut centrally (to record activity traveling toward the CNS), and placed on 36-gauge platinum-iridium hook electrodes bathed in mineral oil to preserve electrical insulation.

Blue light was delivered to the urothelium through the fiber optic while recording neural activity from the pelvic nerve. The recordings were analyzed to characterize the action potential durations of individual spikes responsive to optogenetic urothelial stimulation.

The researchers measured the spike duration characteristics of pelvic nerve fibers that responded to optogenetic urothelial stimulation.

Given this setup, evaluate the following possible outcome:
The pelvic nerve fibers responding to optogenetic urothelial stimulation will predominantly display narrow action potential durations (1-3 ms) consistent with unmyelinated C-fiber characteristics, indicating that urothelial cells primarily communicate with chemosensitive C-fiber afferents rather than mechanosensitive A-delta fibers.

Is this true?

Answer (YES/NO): YES